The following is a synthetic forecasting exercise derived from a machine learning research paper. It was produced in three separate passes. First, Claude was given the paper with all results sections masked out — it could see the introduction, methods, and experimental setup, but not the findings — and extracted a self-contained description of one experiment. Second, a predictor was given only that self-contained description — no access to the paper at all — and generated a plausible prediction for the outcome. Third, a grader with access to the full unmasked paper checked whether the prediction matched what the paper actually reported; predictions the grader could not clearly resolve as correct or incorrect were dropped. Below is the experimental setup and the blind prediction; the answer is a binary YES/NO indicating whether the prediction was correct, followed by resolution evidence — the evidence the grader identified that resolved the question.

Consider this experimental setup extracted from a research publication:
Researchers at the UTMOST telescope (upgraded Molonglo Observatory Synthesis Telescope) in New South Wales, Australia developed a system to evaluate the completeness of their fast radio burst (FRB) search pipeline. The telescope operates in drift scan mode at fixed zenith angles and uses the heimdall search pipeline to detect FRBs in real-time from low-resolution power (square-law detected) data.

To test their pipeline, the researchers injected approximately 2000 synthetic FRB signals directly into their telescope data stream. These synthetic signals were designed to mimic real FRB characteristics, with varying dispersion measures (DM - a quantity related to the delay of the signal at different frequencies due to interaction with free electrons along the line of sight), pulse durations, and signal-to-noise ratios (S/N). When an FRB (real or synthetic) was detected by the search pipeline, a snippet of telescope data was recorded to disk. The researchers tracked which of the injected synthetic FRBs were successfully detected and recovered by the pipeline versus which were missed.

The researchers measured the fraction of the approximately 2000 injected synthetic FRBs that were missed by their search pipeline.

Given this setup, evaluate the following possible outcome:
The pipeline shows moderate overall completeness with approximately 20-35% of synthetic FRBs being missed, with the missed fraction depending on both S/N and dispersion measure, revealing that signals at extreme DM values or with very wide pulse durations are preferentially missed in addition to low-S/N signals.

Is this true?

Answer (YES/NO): NO